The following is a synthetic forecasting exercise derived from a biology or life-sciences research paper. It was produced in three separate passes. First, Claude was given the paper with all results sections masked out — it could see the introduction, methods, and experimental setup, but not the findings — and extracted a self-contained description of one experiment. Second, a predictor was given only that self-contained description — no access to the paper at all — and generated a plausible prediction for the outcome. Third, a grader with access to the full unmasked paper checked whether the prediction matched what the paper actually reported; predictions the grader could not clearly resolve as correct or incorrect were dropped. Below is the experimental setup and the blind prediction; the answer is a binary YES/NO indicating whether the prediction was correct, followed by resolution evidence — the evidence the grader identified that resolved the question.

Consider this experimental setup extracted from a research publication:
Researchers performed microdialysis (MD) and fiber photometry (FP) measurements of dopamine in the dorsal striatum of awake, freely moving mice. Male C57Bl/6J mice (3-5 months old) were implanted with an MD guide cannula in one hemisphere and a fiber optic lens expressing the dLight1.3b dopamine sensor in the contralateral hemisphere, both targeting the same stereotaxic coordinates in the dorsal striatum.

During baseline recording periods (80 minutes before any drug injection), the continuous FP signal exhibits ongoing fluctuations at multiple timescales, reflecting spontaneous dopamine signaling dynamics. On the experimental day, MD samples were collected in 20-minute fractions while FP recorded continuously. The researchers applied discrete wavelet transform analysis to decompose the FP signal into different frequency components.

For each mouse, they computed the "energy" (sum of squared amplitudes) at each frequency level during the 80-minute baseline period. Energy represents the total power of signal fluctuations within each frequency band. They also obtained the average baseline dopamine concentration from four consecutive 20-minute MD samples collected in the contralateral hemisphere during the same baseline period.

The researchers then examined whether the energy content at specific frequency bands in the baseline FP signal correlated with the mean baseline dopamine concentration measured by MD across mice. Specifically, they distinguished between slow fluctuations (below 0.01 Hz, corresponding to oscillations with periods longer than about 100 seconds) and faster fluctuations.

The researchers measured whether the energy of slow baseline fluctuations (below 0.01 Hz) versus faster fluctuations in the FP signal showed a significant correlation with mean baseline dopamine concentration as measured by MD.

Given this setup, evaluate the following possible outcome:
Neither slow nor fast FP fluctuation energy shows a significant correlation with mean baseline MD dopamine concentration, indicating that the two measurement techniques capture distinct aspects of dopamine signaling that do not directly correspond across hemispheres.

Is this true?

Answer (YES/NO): YES